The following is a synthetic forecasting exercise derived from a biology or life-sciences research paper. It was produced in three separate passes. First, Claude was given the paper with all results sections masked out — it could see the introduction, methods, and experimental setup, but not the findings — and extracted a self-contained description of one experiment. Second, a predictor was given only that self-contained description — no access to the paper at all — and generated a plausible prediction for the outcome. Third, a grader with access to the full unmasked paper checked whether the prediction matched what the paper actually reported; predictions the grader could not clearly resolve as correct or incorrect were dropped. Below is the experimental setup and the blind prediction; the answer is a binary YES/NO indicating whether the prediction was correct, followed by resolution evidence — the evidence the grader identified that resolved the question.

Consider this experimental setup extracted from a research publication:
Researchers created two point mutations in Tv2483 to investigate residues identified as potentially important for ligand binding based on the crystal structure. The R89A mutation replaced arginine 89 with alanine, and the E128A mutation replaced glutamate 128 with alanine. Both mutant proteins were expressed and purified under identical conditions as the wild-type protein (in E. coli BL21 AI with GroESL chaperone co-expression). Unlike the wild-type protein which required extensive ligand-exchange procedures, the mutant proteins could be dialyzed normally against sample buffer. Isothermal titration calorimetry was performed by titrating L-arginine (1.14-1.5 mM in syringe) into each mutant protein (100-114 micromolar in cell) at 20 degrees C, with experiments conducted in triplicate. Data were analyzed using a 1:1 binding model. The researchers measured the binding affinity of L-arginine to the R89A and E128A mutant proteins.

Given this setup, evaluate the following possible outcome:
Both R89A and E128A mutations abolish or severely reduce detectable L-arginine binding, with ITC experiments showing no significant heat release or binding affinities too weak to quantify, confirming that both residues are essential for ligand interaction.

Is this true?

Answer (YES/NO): NO